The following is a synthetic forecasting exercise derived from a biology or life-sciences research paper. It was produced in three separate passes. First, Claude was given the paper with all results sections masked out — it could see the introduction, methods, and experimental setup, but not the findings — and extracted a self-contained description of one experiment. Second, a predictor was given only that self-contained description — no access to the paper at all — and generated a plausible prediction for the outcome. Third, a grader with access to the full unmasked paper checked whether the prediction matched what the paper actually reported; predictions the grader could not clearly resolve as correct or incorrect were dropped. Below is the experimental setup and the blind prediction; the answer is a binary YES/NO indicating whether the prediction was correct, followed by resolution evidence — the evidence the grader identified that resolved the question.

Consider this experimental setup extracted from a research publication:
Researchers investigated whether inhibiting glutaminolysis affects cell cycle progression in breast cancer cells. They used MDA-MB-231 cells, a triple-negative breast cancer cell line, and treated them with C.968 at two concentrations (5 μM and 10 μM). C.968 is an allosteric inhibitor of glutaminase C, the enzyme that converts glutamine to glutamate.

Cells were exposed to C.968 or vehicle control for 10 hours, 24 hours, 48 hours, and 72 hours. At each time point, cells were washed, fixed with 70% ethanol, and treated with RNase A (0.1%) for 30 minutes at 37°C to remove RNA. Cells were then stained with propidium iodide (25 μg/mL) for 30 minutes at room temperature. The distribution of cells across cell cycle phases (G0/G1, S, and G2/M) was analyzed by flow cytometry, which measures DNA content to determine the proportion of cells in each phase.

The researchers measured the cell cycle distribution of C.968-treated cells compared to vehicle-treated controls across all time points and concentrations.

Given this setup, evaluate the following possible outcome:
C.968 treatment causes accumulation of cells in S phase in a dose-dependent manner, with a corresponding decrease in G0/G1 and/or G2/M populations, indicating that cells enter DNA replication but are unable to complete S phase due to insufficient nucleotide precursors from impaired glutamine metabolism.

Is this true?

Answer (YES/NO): NO